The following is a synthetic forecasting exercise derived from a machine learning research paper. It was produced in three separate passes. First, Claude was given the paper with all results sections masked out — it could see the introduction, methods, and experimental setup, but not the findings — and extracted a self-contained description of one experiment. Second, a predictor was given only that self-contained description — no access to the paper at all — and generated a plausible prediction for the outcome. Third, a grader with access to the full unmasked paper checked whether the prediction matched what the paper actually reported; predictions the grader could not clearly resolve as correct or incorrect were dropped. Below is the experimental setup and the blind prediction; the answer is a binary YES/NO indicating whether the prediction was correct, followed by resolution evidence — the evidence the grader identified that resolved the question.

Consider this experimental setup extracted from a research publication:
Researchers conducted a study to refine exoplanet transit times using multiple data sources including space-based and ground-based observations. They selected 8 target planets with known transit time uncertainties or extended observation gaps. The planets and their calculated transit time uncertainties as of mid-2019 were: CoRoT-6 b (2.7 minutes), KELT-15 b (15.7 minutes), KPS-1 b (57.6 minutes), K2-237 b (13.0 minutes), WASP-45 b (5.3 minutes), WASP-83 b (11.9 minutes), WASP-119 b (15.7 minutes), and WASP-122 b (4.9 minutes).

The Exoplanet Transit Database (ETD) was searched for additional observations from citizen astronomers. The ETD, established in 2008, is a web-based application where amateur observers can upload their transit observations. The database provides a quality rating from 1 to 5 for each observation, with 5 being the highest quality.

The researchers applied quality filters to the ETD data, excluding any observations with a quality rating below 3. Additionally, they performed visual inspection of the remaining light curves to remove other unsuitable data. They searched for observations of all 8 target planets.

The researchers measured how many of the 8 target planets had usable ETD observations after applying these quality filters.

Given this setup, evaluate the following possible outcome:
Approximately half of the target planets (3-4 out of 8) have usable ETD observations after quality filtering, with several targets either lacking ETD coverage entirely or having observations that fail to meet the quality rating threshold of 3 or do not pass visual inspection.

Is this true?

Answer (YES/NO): YES